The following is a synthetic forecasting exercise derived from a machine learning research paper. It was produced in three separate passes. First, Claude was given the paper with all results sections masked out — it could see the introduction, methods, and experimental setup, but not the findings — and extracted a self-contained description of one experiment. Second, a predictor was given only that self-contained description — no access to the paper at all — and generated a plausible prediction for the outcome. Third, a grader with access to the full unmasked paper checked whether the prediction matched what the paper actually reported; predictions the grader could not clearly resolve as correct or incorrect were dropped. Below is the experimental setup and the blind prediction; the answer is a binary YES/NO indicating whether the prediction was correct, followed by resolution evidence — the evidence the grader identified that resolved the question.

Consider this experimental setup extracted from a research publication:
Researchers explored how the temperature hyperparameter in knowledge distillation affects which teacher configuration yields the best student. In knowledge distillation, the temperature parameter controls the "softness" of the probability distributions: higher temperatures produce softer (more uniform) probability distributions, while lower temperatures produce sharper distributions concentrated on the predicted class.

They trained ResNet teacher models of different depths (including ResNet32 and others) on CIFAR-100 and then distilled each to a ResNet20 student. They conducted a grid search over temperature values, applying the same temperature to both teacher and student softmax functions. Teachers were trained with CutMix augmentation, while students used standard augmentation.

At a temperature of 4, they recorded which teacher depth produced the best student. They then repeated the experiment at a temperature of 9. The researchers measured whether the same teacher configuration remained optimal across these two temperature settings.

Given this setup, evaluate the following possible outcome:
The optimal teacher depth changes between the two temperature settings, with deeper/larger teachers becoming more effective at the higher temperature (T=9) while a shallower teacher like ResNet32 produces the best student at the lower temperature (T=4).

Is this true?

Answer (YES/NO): YES